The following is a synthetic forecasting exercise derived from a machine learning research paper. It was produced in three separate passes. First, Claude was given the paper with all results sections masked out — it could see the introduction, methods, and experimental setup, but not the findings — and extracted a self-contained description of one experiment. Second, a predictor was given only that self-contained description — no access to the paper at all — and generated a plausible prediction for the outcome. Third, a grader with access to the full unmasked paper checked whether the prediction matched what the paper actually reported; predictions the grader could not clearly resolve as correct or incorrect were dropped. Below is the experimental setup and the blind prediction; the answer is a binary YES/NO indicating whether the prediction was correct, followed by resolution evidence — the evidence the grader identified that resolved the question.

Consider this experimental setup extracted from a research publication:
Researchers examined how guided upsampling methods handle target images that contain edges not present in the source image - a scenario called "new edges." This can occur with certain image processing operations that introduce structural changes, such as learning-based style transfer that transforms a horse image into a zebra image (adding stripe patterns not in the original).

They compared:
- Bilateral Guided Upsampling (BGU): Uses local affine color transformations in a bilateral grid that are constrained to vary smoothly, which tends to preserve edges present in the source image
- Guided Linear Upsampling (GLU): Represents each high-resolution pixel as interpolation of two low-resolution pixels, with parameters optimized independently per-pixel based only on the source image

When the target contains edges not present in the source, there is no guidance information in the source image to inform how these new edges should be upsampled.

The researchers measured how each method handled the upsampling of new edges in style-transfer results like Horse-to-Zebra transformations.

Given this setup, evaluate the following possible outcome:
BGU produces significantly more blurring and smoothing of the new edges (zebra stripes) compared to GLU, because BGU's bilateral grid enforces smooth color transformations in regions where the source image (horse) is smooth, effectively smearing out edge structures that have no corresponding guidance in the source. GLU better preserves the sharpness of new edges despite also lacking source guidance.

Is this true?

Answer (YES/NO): NO